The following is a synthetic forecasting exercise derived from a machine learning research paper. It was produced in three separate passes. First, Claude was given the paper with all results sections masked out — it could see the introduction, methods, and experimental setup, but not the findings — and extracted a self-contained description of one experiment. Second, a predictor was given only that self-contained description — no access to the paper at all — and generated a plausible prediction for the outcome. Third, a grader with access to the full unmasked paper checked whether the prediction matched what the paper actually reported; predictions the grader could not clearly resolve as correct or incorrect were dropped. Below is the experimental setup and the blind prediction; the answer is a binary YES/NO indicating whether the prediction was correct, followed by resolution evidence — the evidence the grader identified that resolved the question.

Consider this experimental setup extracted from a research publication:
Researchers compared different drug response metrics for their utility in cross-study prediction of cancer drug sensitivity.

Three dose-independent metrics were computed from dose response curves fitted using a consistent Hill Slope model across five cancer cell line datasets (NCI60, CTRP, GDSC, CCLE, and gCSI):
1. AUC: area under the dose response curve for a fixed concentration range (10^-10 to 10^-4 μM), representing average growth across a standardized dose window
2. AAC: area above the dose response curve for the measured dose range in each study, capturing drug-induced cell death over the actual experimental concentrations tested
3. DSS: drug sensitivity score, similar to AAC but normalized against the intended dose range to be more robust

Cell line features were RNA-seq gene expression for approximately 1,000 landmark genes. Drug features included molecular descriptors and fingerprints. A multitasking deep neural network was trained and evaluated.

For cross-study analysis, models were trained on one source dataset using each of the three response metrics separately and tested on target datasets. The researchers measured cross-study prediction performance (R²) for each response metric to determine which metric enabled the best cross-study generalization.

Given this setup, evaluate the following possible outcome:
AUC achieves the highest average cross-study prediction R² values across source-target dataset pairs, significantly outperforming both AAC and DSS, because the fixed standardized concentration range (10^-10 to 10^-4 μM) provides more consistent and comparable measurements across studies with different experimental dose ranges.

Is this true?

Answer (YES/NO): NO